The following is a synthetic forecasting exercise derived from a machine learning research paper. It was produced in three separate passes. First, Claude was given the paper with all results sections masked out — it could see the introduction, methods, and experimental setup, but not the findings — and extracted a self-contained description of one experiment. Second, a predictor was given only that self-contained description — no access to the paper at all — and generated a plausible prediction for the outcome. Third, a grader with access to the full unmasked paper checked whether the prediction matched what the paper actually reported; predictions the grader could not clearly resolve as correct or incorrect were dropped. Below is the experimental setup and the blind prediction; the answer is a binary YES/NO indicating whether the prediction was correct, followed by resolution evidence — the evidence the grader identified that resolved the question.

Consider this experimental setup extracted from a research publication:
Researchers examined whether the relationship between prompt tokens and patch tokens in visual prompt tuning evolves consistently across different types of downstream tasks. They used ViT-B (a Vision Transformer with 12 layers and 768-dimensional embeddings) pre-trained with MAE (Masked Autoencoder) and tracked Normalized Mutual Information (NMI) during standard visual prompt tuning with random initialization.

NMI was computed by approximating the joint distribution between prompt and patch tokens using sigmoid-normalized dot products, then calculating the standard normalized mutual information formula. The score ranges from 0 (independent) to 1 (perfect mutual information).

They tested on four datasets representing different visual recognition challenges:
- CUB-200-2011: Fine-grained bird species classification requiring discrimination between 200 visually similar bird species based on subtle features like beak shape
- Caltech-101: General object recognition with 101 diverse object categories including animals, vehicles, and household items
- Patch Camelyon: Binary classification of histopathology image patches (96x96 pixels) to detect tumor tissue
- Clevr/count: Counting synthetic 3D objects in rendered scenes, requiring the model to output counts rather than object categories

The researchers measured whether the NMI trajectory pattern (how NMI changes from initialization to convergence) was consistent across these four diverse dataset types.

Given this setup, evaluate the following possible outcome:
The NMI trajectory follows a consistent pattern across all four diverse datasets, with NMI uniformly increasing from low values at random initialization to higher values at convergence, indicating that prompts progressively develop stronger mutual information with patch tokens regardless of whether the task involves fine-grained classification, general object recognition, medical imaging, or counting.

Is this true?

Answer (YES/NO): YES